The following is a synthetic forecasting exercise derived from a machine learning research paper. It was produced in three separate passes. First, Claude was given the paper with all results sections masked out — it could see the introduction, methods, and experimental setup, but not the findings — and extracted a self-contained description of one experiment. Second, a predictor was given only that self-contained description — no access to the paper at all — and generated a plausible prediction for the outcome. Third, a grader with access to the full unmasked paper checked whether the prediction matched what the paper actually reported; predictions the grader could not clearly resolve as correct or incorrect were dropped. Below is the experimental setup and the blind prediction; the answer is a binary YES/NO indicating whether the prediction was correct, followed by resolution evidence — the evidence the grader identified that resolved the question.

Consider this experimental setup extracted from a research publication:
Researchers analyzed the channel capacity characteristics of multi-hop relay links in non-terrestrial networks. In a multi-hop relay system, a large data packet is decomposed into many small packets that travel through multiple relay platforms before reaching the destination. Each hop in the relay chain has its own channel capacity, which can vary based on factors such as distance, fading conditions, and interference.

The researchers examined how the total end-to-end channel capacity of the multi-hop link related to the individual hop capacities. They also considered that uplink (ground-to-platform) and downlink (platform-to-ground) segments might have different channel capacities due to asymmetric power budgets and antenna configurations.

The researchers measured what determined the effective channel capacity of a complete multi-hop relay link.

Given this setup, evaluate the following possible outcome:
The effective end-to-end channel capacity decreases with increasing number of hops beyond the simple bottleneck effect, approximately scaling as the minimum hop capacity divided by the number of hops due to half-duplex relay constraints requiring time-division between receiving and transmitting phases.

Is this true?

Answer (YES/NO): NO